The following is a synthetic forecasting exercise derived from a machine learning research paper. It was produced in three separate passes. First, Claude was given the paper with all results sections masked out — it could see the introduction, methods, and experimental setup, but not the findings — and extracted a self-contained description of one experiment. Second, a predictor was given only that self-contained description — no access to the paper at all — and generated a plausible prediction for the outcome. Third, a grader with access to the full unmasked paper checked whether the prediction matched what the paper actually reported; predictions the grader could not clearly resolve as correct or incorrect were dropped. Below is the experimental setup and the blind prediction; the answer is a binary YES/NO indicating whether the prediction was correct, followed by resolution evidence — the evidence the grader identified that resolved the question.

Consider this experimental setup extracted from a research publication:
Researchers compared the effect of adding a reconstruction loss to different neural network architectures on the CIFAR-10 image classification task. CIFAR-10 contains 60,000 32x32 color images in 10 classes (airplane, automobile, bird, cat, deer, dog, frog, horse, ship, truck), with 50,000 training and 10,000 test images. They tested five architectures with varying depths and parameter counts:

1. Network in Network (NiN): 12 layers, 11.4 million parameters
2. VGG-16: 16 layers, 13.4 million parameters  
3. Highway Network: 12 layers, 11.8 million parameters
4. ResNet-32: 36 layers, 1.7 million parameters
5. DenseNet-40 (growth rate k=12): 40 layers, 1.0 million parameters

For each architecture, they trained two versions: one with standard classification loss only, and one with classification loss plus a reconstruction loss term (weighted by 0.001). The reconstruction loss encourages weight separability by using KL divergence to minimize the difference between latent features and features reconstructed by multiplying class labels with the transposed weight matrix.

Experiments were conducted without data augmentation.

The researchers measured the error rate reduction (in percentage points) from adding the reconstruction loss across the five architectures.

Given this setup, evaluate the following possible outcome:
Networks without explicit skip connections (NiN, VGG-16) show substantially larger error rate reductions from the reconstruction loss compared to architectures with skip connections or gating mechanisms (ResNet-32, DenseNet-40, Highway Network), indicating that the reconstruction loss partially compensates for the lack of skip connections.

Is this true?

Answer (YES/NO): NO